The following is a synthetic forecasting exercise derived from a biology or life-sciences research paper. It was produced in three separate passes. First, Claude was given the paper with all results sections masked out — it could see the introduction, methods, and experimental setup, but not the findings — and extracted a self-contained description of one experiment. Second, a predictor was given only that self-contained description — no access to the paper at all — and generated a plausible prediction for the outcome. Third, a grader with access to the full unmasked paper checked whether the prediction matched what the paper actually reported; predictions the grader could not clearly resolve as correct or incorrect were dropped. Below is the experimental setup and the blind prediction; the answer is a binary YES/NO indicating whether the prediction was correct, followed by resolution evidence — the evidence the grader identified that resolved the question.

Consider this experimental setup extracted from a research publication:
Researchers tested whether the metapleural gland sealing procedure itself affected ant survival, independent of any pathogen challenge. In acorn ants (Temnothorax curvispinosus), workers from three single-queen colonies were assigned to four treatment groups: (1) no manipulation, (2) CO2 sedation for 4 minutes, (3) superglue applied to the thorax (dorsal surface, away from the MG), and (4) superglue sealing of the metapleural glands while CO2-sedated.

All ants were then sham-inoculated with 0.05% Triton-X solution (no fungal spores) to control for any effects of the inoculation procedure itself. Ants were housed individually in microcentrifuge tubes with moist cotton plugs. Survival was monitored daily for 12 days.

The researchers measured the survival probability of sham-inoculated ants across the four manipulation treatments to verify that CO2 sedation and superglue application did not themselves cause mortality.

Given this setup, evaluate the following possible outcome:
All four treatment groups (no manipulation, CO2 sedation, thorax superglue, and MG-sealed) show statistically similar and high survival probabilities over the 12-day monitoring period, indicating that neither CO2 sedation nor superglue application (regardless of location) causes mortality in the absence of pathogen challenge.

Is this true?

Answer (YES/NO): YES